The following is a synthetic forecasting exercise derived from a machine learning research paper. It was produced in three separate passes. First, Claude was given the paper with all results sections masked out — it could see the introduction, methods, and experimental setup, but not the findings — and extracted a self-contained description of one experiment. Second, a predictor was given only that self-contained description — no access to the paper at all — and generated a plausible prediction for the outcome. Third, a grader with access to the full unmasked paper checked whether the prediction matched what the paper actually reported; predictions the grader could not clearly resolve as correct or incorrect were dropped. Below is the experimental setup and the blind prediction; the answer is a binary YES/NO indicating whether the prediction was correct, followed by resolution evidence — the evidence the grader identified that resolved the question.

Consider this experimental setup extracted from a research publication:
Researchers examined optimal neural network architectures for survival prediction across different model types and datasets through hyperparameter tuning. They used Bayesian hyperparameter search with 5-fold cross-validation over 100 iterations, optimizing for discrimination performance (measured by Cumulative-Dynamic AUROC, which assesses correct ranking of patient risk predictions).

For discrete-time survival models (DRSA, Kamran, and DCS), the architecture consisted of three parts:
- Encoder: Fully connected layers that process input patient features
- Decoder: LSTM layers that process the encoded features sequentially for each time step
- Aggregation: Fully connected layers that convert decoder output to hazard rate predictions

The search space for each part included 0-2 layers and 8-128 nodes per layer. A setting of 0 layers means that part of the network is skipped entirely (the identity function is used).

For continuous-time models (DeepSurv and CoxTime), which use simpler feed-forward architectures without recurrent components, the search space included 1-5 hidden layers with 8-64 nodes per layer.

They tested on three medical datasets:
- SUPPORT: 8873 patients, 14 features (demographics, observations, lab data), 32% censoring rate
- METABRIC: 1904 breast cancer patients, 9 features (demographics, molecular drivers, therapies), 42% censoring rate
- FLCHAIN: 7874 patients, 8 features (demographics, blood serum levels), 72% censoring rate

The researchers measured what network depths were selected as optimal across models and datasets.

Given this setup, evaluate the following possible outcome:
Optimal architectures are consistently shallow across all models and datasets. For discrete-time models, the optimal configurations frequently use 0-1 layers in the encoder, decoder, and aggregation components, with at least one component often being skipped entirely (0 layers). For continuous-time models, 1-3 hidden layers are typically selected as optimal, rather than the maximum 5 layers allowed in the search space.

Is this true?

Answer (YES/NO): YES